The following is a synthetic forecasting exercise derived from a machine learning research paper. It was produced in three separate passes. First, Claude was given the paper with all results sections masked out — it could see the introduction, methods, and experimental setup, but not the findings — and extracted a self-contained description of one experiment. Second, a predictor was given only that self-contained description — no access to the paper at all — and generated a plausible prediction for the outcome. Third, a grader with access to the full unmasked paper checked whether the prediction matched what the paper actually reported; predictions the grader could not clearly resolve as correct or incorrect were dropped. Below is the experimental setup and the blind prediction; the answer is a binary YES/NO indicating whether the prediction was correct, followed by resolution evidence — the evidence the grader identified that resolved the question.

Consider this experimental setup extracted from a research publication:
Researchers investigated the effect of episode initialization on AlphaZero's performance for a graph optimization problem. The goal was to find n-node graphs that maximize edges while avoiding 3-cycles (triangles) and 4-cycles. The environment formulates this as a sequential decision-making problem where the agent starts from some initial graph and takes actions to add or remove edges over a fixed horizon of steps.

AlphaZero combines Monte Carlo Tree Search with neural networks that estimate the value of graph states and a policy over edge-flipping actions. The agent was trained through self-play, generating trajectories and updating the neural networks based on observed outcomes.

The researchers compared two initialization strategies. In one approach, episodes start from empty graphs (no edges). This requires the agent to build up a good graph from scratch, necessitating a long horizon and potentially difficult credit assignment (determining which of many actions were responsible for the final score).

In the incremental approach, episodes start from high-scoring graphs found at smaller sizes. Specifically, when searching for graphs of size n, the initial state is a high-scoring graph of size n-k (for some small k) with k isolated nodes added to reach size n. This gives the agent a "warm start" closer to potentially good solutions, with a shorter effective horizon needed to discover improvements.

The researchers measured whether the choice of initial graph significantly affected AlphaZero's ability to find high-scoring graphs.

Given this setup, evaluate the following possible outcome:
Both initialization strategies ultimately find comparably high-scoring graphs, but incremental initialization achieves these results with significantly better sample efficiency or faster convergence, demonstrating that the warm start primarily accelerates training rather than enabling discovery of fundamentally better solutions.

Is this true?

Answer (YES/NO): NO